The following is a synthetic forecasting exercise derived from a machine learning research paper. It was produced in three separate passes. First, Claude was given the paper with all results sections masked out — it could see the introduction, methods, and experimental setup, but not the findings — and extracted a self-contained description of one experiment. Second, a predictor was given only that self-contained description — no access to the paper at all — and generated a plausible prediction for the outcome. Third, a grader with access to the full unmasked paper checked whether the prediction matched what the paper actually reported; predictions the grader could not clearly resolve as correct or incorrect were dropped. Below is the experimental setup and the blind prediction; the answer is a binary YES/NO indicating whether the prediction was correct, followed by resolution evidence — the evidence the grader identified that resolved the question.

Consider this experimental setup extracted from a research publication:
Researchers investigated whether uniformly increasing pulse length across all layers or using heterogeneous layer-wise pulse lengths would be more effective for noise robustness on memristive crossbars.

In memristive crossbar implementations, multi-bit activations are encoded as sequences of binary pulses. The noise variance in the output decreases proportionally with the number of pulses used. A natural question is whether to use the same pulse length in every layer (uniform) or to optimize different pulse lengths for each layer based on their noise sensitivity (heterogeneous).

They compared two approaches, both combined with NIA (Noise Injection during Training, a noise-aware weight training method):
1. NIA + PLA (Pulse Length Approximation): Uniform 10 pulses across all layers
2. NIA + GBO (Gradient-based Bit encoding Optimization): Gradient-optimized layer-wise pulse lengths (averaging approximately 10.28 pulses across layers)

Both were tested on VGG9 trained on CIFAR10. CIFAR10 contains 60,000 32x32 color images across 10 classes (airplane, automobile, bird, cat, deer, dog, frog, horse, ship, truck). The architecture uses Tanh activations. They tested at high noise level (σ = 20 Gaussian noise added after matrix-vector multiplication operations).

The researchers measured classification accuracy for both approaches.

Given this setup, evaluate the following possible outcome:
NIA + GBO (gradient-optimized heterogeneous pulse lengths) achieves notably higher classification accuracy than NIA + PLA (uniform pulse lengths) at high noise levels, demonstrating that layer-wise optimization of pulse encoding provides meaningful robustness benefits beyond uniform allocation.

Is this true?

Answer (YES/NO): NO